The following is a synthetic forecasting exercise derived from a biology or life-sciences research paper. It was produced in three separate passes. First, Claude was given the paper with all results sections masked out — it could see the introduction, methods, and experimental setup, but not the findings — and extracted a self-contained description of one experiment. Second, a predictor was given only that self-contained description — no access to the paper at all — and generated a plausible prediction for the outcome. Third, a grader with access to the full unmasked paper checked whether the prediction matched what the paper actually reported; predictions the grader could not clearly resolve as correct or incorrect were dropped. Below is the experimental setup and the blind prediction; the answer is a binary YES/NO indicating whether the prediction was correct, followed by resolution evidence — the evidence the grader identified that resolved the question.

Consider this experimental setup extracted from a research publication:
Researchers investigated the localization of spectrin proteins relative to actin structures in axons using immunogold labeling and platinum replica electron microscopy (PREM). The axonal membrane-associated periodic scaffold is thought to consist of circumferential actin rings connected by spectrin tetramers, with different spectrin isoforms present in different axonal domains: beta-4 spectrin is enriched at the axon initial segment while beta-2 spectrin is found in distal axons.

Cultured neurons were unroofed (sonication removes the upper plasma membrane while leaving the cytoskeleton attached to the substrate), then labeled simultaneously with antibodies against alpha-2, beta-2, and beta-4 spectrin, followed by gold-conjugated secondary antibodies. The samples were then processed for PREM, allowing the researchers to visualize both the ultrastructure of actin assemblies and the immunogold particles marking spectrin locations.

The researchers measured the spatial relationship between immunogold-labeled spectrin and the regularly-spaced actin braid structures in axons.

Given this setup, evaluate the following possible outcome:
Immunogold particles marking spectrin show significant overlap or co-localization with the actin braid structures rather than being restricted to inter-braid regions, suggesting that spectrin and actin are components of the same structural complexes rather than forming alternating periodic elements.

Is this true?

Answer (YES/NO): NO